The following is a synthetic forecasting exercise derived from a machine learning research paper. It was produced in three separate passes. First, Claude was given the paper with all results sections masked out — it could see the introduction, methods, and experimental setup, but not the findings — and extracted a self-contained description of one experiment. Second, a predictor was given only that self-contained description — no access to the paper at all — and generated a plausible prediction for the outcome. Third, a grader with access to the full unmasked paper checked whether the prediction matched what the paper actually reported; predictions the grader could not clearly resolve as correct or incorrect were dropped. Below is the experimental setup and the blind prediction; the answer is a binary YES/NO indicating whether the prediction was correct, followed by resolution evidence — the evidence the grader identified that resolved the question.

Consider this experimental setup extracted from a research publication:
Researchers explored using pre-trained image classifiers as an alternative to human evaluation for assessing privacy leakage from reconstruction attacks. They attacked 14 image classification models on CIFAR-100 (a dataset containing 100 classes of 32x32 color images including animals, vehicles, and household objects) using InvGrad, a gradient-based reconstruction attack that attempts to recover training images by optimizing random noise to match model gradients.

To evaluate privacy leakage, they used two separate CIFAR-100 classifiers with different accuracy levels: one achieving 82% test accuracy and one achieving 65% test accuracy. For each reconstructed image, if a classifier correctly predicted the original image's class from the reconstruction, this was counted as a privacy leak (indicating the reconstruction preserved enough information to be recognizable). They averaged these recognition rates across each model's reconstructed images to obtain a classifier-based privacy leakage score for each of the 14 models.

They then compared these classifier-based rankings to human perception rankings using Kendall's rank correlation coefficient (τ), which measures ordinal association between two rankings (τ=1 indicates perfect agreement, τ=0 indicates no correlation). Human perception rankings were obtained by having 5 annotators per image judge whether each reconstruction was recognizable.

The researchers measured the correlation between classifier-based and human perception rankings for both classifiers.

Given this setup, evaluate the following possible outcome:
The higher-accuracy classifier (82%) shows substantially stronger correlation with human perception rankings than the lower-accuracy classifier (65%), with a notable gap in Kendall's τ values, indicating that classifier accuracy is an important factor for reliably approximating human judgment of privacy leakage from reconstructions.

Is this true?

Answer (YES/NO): YES